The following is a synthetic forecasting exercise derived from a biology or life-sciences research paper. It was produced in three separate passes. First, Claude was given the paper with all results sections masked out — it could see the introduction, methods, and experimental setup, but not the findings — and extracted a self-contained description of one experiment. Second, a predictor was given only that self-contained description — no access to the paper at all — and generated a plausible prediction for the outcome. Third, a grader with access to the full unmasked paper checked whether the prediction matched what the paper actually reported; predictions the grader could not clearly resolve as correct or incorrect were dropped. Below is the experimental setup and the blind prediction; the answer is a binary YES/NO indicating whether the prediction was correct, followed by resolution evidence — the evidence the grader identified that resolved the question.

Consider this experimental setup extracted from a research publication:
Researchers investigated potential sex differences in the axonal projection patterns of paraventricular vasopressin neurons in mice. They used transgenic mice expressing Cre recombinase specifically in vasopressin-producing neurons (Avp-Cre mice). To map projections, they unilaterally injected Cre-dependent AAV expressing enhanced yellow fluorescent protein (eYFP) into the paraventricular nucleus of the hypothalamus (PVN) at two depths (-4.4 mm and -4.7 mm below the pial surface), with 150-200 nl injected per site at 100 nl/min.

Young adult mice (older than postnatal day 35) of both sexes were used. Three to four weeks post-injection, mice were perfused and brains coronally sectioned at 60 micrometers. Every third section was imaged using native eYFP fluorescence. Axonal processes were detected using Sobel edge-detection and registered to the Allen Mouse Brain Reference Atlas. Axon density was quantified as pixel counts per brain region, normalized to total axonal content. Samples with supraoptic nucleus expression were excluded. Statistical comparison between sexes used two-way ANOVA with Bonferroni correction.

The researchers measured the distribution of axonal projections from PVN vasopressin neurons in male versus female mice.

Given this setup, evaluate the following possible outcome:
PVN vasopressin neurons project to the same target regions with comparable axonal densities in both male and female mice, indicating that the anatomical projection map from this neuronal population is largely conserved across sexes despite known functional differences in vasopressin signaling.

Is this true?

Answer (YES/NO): NO